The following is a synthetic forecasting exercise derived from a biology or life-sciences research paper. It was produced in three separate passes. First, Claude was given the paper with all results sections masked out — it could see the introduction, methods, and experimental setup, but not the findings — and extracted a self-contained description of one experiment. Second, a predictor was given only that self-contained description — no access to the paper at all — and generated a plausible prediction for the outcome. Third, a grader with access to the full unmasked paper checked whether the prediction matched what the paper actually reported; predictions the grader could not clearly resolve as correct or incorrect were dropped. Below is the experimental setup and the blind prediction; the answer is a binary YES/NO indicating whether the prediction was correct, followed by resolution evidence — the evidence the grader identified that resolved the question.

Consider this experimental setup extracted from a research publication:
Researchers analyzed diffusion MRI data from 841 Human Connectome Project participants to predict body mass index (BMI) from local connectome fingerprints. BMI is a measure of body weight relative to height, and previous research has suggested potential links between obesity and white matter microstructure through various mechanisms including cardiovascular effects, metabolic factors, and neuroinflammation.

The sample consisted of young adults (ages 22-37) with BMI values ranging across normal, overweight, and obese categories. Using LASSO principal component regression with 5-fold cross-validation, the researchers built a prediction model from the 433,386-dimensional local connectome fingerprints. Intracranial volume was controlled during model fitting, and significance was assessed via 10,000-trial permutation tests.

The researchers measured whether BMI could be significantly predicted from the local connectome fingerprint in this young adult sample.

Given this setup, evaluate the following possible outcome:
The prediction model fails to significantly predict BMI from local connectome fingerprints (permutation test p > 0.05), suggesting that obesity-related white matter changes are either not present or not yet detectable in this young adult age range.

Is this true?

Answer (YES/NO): NO